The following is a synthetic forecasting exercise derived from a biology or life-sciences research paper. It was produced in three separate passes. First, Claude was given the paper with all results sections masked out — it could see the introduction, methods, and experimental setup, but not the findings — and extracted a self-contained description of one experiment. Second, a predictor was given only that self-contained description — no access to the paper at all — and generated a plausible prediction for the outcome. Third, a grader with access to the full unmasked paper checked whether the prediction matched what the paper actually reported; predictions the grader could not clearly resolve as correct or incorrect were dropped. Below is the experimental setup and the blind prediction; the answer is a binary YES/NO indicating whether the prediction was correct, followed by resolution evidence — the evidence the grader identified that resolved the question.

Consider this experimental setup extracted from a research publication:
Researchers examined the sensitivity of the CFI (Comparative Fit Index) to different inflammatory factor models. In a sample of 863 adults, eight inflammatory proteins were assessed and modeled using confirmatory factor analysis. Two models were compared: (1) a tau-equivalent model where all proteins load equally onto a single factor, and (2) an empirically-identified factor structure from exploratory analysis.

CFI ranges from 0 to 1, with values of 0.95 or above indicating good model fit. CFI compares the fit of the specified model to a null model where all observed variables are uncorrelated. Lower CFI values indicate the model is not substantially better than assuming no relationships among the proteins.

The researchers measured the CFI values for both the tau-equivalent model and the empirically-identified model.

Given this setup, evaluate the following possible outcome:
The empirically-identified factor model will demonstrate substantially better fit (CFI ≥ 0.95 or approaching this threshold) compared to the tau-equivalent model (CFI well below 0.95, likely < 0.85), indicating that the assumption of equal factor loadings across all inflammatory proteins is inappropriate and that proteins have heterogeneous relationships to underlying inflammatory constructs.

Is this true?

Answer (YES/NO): YES